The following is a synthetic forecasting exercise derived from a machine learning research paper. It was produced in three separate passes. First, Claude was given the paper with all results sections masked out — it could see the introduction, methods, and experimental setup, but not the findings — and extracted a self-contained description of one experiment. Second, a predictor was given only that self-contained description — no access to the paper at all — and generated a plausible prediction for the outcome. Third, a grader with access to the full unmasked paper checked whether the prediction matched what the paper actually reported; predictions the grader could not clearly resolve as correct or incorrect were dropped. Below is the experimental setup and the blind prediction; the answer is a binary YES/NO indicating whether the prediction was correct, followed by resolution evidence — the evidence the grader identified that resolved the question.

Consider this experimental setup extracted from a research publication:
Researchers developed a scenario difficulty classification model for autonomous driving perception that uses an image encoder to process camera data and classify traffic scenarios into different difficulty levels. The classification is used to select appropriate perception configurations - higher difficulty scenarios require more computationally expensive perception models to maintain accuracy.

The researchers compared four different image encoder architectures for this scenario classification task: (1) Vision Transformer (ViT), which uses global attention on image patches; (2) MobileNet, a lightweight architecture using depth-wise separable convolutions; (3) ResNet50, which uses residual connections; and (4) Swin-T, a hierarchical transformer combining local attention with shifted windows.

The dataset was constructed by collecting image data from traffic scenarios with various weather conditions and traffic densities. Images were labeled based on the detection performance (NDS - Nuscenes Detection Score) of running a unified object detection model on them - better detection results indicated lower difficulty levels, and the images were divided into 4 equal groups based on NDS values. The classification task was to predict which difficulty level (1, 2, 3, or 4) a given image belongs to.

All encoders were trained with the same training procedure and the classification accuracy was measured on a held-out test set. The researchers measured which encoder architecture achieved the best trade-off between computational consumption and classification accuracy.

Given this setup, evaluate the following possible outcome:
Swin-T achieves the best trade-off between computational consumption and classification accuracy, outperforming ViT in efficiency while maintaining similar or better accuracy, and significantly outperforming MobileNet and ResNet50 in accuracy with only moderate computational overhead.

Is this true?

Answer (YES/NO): YES